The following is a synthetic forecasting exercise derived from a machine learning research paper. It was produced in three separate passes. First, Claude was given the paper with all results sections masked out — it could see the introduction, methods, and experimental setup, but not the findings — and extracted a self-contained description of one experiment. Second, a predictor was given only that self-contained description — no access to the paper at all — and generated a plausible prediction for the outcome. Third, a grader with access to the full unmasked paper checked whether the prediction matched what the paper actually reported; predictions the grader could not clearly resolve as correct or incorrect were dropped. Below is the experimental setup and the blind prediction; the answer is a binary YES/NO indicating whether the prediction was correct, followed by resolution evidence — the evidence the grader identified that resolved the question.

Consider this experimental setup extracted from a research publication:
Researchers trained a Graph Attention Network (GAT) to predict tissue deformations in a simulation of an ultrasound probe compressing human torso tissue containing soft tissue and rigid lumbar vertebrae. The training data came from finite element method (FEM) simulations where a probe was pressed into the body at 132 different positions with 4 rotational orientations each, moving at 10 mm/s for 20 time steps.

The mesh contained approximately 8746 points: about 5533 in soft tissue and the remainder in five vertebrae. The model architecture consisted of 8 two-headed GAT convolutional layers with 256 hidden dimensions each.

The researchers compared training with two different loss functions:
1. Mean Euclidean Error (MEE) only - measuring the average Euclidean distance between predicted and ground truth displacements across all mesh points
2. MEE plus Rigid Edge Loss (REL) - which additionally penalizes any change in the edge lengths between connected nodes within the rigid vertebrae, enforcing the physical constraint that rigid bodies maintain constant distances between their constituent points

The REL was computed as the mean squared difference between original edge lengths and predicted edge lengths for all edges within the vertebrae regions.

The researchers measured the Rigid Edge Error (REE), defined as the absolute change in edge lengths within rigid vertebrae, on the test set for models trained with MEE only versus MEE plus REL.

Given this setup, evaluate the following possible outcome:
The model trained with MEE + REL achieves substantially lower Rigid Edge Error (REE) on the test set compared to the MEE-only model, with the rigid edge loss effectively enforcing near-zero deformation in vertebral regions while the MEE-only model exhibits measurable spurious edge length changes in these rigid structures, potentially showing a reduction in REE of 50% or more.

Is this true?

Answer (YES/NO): NO